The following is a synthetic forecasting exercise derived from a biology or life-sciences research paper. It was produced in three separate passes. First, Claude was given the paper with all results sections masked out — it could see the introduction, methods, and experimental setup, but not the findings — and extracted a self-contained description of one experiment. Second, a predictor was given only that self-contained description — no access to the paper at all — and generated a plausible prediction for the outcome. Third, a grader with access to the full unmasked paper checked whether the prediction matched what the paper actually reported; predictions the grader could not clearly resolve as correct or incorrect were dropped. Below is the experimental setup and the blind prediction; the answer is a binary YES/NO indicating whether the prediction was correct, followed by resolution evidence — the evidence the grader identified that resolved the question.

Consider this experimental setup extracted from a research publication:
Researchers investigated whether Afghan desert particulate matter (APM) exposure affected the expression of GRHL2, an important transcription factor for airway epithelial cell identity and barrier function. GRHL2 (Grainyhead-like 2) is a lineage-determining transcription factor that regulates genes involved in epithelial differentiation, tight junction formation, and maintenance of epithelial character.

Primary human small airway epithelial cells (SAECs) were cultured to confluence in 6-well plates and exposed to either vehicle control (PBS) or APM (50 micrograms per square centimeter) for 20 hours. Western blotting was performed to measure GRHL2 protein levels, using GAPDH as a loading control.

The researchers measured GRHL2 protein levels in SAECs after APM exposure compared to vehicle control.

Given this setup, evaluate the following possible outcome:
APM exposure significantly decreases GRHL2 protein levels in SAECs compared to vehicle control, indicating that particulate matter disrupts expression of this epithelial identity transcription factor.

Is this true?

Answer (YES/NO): NO